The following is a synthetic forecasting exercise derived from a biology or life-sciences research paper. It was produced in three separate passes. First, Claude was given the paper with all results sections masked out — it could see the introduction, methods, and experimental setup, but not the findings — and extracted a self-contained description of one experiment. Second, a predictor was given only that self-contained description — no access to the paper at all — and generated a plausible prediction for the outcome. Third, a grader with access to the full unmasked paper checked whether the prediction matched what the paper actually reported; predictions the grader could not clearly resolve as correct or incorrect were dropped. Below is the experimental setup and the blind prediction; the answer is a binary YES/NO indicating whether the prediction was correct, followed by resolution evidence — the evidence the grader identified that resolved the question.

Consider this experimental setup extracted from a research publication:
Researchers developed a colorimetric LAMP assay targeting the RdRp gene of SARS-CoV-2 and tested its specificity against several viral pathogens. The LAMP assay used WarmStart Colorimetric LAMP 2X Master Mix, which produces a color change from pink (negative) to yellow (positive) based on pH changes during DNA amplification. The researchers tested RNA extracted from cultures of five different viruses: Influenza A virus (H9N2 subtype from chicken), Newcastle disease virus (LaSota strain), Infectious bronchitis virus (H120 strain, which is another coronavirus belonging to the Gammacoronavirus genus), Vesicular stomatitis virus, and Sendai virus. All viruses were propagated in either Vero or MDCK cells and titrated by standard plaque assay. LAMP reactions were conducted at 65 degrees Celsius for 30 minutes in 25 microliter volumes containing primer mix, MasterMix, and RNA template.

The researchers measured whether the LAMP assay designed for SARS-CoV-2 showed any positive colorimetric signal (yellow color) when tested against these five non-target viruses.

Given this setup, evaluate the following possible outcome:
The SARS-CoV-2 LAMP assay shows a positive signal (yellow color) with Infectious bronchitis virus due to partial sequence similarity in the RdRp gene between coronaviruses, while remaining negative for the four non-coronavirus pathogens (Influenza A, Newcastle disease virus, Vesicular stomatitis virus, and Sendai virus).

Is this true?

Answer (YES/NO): NO